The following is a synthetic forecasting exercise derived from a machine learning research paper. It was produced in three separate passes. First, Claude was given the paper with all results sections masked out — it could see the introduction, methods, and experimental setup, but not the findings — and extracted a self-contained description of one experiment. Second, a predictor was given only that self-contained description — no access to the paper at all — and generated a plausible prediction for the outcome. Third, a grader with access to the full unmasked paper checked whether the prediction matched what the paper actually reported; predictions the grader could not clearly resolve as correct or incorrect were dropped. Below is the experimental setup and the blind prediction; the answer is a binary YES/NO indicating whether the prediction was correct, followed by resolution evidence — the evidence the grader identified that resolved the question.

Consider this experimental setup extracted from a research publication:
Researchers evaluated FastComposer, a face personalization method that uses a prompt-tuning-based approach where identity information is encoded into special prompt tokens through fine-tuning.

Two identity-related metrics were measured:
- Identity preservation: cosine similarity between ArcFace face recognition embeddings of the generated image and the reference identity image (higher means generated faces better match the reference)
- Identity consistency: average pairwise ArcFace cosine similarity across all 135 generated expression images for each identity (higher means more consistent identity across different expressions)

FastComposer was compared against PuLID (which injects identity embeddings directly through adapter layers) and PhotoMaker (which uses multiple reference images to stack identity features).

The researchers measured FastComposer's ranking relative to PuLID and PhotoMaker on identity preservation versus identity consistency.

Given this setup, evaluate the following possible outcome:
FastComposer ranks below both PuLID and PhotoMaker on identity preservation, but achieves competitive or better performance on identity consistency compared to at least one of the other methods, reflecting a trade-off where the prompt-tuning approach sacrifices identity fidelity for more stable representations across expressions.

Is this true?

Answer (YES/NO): NO